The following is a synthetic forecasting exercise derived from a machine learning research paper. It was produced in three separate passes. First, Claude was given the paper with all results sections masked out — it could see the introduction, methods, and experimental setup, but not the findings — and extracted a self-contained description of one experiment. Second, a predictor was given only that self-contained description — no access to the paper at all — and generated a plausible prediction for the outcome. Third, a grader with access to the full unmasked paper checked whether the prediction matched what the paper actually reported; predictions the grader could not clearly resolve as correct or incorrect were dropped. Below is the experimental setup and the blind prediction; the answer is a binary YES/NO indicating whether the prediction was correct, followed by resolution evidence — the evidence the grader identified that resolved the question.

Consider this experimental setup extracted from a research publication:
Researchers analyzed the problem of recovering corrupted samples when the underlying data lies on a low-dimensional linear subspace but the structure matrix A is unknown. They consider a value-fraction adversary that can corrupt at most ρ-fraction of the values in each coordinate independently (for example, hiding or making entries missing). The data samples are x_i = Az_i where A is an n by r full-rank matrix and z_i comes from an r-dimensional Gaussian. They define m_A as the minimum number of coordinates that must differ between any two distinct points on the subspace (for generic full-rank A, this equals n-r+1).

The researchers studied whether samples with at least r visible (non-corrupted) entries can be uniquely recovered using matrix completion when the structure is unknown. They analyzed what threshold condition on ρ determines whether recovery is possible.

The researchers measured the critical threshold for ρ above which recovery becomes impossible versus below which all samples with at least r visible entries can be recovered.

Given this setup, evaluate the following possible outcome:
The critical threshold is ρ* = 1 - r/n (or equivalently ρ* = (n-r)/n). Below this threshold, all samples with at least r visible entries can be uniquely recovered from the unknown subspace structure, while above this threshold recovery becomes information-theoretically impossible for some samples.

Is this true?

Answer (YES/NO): NO